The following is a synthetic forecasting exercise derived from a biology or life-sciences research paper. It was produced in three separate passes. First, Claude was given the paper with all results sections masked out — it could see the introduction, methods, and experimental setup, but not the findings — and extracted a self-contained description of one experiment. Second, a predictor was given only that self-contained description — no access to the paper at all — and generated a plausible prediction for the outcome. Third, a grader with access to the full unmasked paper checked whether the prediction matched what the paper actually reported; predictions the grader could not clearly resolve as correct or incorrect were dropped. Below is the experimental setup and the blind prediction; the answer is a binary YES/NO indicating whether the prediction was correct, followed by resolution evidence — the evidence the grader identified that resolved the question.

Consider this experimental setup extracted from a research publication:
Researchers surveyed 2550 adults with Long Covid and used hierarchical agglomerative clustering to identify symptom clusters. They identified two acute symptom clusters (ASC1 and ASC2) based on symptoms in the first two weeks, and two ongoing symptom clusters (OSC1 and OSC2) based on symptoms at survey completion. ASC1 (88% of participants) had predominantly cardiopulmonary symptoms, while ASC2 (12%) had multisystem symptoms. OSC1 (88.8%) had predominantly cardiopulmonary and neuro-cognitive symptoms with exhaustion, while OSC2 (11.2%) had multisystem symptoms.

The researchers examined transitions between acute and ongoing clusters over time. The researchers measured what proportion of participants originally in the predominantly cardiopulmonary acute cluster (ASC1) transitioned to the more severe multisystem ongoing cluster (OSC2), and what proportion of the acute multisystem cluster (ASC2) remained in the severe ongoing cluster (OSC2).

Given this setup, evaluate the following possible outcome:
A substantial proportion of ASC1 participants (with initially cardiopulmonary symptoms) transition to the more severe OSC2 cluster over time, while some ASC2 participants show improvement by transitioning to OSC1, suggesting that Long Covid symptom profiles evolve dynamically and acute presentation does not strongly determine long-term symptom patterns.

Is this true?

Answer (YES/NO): NO